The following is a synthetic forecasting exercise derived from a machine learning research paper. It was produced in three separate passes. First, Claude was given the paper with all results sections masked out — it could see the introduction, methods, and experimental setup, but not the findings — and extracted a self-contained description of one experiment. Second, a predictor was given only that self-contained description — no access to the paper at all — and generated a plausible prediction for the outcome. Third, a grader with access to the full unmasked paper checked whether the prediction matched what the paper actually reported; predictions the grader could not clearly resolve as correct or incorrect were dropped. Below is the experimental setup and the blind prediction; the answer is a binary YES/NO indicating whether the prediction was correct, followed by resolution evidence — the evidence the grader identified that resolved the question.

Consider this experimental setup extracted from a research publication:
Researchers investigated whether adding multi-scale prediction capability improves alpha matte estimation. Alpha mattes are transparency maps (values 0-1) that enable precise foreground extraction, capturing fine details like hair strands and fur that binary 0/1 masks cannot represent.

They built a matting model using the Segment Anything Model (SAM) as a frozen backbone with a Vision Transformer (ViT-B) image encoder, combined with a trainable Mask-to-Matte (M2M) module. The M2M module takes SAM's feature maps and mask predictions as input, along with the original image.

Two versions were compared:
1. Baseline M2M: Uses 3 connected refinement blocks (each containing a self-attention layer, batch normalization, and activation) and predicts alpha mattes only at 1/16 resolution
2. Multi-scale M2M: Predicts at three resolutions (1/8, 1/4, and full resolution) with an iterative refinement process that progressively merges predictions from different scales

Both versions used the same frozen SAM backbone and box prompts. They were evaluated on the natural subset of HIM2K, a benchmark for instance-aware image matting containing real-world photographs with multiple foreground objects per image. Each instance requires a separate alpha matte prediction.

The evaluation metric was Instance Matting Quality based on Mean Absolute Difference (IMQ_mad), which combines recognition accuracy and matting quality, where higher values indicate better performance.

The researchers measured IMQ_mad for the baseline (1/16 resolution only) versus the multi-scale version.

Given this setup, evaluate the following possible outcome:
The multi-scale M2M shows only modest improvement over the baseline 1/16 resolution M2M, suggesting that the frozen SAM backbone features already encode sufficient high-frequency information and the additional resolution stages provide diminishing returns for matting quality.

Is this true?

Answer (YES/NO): NO